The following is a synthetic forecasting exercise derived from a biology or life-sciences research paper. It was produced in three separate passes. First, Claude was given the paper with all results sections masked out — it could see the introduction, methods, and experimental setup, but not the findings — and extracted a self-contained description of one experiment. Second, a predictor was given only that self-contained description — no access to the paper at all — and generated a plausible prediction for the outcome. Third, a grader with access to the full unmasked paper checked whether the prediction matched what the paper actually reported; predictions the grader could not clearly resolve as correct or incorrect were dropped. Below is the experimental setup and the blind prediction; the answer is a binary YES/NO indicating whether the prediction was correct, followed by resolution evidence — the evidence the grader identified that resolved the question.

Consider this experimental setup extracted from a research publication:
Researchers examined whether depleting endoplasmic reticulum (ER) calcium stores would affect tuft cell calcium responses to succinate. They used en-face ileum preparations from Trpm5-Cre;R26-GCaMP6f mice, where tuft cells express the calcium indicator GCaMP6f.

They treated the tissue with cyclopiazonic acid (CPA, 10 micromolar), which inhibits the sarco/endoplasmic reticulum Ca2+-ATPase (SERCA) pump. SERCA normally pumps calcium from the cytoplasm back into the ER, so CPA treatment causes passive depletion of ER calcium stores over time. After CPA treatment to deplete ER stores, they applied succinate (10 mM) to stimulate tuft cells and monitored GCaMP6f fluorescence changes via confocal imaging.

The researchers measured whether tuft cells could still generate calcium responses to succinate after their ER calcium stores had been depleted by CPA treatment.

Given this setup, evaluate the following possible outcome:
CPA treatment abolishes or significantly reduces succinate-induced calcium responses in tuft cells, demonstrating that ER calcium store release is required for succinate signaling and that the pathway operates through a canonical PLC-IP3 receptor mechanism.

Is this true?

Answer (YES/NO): YES